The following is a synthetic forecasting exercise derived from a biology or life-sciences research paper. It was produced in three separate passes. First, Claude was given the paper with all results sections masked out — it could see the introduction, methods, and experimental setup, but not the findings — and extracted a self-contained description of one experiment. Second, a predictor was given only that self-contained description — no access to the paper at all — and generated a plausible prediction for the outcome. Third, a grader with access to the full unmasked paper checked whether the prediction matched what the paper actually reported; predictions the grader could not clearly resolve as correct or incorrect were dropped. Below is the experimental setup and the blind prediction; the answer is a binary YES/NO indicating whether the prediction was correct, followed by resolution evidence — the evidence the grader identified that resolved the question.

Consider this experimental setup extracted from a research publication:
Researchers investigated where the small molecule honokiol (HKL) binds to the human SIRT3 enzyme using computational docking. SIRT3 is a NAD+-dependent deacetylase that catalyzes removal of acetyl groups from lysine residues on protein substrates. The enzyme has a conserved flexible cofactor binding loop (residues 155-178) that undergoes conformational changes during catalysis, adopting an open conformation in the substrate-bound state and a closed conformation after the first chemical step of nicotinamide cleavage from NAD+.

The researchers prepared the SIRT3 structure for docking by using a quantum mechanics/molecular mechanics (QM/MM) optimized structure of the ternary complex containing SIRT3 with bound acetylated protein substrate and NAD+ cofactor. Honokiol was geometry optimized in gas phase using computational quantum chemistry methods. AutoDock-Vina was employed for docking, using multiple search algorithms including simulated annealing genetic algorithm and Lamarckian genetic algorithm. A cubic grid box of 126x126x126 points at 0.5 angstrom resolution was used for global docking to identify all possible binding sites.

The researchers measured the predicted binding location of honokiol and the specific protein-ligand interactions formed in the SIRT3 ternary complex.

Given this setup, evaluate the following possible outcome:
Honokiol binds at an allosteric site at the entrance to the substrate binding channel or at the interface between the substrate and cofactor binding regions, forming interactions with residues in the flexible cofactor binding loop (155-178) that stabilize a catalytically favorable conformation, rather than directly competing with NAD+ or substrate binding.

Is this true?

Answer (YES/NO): NO